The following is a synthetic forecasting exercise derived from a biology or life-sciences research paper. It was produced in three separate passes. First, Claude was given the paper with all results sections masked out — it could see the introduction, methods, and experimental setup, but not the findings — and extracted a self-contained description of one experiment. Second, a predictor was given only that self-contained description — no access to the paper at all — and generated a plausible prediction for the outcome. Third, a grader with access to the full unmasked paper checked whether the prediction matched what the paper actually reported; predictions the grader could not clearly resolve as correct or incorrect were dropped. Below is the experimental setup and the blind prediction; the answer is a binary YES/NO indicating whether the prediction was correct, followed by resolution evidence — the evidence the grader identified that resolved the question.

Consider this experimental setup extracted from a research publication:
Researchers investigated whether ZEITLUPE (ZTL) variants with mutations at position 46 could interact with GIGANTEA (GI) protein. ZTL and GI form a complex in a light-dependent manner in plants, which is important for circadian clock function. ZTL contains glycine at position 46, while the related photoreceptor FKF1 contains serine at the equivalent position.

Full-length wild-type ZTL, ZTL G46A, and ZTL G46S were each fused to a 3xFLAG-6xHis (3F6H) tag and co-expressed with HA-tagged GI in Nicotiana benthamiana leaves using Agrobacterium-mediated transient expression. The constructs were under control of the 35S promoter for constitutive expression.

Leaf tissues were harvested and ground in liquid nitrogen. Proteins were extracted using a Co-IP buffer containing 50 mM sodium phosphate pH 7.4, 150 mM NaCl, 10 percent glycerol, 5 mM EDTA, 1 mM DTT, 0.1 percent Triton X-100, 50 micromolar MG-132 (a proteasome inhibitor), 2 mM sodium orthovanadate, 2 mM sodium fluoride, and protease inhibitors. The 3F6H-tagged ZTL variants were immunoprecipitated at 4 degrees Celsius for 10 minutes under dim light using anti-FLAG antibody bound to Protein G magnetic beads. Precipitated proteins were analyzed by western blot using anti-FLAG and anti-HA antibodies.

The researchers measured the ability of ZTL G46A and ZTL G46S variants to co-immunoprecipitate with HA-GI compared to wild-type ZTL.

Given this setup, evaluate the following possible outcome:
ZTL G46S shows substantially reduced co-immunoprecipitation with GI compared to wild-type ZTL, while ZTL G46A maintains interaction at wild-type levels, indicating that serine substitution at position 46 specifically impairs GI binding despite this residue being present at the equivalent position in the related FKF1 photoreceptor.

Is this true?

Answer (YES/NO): NO